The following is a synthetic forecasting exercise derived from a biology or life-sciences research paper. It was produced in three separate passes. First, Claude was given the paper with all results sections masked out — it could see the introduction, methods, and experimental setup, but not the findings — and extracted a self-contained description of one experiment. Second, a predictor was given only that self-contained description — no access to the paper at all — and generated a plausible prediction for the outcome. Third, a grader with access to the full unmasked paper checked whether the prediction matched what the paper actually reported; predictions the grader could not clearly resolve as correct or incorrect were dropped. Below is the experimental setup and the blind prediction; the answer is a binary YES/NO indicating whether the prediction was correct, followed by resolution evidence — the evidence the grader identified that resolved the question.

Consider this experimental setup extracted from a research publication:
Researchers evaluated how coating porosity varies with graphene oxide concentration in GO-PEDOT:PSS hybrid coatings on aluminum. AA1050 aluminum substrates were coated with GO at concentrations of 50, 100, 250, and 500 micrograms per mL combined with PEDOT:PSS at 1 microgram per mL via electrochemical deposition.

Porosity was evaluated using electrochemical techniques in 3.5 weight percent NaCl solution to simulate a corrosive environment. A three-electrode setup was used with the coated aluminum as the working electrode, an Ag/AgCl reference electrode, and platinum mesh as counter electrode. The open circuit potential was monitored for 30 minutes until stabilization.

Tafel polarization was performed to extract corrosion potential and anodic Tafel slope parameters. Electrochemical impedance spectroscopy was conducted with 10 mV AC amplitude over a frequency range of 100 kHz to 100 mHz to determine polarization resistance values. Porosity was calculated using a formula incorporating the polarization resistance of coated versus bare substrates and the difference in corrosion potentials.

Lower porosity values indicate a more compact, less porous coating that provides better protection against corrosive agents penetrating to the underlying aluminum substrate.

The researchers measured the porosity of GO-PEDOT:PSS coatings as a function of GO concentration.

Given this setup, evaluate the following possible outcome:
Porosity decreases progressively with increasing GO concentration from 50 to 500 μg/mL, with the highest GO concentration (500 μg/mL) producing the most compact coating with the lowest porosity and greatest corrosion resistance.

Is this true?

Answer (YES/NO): YES